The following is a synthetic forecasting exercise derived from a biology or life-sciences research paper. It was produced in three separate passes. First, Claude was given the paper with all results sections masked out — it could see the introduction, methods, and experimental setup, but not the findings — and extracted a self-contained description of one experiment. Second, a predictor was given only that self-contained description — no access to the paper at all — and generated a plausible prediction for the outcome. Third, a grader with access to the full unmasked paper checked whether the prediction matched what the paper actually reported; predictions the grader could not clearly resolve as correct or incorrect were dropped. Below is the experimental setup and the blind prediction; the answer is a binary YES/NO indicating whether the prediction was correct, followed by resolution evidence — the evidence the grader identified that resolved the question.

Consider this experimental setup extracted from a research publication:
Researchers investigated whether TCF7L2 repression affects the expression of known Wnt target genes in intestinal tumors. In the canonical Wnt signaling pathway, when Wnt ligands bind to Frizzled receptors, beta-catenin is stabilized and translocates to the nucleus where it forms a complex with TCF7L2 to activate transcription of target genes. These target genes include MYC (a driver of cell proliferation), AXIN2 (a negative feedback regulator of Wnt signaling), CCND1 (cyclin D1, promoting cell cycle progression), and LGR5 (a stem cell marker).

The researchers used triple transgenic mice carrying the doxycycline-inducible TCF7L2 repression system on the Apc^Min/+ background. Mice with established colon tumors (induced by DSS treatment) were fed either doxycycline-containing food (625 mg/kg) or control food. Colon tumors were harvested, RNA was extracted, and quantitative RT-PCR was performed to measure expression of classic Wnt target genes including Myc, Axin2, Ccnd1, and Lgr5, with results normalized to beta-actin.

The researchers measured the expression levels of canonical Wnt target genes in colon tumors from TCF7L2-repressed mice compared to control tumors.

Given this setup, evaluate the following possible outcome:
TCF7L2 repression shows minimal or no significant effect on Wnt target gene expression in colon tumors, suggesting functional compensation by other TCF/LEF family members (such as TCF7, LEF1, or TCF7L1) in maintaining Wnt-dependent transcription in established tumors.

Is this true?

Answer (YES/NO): NO